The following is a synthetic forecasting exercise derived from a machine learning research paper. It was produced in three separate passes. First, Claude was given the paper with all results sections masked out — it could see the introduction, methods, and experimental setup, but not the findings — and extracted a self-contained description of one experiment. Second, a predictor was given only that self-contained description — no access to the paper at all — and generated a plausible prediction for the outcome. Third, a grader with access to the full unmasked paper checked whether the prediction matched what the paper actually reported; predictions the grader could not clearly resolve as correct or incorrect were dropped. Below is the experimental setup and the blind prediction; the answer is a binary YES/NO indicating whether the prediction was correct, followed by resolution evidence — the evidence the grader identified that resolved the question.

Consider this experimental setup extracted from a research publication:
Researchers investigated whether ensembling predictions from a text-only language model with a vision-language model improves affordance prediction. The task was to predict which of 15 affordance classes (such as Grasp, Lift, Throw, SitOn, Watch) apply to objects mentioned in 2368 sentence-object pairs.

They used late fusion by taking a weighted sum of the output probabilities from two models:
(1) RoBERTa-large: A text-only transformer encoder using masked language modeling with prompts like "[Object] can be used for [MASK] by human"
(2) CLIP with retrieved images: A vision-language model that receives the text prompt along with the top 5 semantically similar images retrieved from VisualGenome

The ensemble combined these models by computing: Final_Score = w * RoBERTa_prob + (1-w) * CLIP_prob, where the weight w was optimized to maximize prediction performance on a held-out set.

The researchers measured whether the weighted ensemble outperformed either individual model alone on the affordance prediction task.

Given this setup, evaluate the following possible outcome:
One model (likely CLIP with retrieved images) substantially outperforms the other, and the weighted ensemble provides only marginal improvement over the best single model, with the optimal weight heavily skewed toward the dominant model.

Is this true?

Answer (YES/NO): NO